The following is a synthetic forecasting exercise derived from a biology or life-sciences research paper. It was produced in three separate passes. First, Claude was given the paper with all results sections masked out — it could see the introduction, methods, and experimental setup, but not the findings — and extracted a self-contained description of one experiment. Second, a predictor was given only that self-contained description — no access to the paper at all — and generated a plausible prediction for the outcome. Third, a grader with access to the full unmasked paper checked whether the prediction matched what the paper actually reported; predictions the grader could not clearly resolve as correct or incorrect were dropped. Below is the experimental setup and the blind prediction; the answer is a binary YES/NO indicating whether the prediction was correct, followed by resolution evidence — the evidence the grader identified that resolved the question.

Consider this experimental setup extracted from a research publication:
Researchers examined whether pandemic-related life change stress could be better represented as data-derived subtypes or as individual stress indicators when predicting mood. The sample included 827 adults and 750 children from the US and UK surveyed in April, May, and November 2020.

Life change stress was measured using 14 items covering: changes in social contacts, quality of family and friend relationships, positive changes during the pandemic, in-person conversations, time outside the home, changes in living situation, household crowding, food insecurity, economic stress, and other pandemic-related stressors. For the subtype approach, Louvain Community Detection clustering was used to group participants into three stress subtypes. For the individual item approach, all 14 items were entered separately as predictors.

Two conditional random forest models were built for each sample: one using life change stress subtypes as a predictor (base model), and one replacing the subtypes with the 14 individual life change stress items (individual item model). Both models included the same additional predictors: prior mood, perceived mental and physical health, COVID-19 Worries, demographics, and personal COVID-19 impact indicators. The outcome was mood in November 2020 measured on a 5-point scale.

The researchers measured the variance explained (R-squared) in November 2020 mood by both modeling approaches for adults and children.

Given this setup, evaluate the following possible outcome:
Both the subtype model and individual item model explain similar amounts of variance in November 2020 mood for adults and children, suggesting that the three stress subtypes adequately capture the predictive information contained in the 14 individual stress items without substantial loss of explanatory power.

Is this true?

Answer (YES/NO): NO